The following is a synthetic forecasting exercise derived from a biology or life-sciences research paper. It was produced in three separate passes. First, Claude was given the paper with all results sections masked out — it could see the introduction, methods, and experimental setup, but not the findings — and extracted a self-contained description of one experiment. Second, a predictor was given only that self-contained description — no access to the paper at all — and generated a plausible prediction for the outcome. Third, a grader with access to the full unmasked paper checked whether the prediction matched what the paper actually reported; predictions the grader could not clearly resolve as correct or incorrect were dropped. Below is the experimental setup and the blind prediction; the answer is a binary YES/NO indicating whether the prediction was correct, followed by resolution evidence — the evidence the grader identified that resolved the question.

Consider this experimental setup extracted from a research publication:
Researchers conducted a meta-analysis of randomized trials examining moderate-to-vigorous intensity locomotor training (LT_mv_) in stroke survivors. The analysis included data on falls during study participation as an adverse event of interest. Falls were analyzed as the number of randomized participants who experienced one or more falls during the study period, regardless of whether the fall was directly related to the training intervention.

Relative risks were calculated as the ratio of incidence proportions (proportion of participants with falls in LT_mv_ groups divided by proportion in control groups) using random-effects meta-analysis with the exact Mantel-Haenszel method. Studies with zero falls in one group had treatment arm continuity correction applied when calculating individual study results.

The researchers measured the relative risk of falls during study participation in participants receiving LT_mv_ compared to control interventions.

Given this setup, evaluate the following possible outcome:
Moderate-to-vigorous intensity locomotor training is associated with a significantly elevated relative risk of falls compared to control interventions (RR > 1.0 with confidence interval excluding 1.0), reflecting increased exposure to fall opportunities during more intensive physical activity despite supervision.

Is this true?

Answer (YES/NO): NO